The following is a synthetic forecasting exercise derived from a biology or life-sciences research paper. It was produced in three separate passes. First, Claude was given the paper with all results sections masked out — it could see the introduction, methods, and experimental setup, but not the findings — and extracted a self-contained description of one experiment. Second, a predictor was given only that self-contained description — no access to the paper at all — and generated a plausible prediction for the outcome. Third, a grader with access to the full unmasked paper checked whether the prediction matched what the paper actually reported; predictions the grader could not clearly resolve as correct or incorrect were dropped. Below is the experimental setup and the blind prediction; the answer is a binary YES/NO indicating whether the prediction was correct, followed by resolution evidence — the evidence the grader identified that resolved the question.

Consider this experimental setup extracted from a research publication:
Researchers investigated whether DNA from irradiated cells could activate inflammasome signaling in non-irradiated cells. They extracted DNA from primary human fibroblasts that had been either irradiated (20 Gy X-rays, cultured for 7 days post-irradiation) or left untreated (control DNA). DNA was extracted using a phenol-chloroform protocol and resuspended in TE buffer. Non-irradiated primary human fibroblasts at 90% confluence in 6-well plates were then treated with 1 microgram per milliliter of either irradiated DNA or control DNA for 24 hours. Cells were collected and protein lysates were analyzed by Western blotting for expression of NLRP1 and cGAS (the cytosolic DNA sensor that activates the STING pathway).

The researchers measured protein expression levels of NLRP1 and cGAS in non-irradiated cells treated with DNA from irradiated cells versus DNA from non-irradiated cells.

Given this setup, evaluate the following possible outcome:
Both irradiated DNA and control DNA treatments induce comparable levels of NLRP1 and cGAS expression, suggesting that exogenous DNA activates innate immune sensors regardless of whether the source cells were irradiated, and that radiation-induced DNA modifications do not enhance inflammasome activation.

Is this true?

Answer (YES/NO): NO